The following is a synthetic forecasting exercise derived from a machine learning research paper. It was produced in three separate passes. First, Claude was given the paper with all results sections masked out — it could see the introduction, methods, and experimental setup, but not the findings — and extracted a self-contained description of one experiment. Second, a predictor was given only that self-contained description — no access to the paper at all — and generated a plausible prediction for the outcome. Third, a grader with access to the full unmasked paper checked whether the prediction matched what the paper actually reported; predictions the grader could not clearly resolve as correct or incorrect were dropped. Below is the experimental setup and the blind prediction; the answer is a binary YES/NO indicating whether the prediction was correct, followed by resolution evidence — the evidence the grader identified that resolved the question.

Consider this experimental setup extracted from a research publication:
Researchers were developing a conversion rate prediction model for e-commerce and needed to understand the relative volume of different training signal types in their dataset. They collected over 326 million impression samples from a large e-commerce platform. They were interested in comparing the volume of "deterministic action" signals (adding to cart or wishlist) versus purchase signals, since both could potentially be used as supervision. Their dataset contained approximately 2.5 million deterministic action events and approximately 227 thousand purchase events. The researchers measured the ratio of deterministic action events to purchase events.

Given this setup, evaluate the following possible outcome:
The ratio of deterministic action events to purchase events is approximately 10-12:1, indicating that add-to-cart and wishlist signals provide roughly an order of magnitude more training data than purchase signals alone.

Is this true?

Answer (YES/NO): YES